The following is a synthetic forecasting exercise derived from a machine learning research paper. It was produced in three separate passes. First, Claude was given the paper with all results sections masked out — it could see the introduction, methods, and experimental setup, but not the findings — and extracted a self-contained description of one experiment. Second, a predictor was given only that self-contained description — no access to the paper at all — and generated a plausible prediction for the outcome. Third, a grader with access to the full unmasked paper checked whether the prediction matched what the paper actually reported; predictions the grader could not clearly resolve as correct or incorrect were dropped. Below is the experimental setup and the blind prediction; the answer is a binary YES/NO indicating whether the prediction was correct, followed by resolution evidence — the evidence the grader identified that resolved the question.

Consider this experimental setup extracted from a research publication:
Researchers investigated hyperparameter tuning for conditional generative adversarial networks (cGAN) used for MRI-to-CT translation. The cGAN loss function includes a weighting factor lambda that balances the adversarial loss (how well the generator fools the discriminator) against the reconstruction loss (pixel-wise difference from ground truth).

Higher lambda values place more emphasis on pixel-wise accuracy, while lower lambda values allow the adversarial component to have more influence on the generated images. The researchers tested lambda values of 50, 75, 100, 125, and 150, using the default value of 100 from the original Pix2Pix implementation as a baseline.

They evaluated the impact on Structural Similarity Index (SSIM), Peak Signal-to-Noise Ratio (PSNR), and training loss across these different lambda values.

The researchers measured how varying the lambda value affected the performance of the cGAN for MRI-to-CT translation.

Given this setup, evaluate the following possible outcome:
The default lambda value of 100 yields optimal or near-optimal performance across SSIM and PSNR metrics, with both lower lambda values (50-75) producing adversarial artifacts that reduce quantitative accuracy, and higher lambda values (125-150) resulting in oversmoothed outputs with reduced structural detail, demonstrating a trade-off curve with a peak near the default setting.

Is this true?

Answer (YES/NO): NO